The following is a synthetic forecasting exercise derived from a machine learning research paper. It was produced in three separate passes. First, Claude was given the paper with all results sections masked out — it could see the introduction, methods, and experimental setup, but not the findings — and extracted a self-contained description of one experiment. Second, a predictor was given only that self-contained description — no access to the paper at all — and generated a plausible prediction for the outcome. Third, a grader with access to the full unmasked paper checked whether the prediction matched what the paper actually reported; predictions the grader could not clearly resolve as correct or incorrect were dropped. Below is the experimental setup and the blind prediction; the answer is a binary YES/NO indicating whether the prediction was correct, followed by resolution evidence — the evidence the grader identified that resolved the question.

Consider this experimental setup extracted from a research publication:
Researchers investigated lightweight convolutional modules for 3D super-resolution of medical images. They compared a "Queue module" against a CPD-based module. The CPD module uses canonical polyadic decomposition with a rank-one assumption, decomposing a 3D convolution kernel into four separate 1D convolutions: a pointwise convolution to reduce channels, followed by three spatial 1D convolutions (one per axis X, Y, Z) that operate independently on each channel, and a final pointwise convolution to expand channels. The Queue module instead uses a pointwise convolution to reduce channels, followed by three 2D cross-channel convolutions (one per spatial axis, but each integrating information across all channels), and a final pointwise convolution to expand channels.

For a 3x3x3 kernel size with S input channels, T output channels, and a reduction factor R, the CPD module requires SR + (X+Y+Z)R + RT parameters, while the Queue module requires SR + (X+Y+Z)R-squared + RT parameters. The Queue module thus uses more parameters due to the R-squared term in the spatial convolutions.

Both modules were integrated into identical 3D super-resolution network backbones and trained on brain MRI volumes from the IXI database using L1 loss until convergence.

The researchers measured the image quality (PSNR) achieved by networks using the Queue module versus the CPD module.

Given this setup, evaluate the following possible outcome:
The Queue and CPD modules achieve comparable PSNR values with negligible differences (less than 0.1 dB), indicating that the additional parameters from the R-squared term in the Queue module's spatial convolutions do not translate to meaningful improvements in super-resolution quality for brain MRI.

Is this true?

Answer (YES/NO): NO